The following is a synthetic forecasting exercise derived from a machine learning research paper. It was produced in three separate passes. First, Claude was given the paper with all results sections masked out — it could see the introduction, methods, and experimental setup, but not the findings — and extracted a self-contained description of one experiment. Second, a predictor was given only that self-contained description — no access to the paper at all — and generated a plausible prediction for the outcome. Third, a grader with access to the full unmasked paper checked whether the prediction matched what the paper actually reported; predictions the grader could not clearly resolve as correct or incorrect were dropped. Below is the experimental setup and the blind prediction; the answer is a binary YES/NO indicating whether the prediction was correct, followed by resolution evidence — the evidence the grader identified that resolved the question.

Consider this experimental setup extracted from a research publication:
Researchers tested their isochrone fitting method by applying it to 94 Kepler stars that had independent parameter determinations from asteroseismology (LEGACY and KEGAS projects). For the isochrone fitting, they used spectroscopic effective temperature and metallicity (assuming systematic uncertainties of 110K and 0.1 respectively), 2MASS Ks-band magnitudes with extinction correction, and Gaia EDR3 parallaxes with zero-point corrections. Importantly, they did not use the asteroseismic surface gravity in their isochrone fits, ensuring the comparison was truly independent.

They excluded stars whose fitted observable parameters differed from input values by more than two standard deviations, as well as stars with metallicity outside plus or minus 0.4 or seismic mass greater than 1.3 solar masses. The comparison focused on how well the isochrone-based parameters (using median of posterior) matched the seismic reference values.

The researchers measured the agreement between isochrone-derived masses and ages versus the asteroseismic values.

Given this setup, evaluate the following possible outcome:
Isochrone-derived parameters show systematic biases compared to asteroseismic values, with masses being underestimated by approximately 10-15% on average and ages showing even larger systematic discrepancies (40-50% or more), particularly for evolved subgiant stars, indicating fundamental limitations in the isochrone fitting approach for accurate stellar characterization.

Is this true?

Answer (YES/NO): NO